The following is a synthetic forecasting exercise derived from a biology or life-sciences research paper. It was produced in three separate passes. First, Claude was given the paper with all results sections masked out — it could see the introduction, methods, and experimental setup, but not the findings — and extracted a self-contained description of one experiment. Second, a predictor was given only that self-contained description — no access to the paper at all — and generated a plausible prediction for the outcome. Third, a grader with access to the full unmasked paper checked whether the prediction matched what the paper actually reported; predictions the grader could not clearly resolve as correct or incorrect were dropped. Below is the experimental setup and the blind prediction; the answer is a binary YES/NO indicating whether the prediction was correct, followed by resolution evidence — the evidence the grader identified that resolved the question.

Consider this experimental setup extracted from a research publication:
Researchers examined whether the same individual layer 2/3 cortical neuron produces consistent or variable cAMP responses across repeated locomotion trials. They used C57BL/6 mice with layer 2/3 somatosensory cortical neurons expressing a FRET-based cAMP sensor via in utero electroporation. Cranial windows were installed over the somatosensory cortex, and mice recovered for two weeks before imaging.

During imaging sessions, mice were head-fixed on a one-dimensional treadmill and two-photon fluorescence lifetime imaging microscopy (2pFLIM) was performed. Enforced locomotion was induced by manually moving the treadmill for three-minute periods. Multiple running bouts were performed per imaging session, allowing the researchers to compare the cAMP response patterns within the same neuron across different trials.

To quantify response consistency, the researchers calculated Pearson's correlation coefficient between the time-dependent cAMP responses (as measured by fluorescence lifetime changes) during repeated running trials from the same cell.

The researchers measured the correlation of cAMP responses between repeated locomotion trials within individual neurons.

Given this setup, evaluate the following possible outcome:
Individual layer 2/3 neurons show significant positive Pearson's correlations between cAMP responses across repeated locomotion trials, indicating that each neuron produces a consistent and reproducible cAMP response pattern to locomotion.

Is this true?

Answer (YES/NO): YES